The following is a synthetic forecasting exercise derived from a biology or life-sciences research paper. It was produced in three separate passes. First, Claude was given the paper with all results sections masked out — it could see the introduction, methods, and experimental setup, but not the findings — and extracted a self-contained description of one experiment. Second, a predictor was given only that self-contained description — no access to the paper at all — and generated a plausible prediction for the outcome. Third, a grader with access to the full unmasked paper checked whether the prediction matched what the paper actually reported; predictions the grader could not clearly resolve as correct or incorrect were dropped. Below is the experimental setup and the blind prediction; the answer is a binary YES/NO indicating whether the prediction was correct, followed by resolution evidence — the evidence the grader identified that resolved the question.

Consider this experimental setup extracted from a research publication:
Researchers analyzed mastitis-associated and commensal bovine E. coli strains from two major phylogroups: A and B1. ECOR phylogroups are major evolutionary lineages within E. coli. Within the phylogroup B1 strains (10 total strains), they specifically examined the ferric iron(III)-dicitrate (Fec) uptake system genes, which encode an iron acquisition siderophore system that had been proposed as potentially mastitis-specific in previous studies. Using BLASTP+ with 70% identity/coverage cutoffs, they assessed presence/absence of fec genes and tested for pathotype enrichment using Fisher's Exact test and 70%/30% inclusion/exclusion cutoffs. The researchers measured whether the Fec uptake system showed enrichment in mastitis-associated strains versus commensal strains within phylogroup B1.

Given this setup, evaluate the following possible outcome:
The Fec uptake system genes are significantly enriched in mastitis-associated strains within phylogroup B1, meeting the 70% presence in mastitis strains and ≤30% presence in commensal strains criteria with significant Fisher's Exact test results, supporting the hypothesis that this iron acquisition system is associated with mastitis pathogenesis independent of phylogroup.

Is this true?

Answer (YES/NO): NO